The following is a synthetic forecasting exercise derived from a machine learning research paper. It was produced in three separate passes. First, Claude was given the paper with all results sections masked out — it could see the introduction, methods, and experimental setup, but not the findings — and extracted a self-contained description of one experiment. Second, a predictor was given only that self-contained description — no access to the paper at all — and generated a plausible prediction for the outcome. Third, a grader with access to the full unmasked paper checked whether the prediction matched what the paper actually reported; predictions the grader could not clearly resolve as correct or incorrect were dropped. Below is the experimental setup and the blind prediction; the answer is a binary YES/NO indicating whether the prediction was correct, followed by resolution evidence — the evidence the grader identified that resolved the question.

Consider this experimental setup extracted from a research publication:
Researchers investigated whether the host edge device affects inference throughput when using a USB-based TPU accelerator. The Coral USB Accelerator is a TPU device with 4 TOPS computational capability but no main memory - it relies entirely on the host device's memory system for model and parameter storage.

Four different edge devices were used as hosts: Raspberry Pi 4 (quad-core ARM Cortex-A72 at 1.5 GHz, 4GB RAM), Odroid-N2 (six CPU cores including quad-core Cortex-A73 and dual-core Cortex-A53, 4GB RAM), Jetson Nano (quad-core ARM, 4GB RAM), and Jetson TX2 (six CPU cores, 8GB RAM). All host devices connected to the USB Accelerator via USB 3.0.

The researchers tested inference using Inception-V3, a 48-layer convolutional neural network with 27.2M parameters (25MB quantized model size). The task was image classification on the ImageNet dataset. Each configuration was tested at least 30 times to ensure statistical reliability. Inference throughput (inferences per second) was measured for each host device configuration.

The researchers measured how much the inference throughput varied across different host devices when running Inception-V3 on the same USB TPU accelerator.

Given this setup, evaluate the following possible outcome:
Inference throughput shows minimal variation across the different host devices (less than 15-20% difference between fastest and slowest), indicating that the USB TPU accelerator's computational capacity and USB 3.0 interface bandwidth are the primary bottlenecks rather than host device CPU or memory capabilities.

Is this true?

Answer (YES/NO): NO